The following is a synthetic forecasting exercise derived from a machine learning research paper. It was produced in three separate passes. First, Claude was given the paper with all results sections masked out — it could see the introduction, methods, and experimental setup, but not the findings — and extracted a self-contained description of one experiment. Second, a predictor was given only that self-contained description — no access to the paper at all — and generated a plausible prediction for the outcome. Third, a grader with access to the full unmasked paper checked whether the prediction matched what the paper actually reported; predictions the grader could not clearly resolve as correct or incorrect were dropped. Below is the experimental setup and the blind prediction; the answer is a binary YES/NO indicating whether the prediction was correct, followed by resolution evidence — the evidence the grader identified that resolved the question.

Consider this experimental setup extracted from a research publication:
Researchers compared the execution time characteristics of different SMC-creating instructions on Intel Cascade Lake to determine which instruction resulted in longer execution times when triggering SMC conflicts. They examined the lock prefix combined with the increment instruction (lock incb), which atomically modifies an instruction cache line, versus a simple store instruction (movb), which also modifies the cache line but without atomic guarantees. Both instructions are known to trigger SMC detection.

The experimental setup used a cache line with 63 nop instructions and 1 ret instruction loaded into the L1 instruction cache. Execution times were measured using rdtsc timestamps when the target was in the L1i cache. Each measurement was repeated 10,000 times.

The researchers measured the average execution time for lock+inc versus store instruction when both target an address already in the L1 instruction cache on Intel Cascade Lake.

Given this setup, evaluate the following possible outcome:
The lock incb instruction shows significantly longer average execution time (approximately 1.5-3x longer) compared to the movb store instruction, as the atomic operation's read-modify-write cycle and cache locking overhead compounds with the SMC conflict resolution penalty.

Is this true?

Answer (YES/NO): NO